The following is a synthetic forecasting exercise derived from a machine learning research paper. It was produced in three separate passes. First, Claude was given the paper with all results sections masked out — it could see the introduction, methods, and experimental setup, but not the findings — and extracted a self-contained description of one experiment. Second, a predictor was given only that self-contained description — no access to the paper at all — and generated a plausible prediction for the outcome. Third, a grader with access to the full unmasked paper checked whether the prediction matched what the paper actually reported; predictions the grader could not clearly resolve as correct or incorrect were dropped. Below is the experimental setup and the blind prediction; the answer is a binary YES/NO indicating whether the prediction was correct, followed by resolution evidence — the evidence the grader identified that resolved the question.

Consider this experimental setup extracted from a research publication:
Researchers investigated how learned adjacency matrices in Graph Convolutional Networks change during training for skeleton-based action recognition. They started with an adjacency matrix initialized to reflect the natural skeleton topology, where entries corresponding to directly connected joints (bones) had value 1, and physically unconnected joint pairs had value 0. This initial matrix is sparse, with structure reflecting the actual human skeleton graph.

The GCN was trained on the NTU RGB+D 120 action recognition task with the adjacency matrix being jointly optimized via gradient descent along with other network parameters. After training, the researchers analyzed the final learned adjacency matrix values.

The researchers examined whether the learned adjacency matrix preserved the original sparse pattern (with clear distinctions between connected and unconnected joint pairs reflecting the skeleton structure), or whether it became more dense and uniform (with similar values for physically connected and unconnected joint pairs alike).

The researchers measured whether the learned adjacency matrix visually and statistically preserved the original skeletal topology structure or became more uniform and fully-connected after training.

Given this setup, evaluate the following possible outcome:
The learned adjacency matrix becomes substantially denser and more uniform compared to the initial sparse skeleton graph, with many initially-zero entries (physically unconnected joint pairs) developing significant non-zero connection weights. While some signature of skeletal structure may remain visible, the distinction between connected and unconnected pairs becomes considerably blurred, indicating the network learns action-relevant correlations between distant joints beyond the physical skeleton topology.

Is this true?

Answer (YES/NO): YES